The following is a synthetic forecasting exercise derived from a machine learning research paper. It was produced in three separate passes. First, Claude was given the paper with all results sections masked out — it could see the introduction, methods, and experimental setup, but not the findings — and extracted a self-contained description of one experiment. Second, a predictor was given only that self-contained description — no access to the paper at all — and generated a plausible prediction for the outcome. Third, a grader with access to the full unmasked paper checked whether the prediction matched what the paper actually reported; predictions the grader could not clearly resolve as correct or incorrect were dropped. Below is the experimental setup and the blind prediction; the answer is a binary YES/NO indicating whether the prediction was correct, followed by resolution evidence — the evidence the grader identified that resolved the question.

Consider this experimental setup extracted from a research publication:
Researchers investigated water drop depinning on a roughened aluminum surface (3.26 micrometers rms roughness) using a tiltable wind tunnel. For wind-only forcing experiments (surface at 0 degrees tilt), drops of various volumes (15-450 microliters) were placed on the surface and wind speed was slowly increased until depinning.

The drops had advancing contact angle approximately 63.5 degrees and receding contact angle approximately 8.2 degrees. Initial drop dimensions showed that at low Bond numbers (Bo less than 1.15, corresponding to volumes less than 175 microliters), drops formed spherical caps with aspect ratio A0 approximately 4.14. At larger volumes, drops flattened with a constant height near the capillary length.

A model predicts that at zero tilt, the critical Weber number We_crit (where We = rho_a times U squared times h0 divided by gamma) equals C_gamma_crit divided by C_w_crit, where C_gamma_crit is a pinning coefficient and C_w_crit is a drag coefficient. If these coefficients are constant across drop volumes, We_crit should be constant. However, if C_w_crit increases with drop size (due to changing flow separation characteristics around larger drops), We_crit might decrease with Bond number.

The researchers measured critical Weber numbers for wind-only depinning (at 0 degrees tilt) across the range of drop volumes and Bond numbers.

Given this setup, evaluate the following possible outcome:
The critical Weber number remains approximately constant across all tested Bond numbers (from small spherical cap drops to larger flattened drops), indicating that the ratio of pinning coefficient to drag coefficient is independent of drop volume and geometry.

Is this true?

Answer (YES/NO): YES